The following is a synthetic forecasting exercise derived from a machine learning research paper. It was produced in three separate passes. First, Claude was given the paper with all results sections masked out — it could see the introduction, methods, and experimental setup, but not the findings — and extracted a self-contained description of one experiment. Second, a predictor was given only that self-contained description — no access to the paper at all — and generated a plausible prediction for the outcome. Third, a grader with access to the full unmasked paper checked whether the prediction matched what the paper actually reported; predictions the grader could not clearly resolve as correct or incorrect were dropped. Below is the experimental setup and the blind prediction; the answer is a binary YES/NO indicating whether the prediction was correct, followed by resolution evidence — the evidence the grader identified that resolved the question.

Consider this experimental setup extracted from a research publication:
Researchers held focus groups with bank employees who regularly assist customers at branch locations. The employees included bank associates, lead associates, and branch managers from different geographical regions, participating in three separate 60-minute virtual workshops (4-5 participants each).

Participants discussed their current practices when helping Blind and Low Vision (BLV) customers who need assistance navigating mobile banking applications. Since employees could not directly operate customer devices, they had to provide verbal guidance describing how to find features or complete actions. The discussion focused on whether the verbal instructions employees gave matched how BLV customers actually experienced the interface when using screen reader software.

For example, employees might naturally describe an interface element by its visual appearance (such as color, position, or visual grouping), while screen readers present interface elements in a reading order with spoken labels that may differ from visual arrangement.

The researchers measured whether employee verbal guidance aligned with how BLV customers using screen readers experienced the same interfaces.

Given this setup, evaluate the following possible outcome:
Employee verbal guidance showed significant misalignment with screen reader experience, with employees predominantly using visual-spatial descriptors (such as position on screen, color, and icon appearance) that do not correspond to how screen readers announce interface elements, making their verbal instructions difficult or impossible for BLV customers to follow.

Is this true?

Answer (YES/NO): YES